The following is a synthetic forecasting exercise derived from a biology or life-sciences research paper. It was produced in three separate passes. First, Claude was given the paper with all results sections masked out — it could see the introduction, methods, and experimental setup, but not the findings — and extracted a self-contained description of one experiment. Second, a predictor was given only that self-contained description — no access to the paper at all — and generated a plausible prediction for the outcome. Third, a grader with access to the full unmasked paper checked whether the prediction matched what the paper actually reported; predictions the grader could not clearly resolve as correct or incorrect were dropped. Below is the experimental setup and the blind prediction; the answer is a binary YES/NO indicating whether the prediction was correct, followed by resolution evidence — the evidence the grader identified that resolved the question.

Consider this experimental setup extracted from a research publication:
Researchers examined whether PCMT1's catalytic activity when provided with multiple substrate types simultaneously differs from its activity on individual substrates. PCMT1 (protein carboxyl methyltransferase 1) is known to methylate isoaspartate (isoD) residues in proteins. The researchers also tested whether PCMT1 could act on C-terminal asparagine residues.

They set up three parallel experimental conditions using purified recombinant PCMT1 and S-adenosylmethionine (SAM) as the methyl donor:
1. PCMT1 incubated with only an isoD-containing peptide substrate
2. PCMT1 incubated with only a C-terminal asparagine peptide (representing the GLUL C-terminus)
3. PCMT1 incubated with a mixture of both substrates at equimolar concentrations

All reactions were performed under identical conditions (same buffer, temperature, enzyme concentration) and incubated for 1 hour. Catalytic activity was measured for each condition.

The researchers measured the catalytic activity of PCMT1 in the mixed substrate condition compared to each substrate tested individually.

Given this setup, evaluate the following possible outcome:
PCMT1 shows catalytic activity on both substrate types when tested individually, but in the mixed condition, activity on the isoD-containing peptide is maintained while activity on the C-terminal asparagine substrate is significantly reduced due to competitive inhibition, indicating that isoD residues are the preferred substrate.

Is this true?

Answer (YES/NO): YES